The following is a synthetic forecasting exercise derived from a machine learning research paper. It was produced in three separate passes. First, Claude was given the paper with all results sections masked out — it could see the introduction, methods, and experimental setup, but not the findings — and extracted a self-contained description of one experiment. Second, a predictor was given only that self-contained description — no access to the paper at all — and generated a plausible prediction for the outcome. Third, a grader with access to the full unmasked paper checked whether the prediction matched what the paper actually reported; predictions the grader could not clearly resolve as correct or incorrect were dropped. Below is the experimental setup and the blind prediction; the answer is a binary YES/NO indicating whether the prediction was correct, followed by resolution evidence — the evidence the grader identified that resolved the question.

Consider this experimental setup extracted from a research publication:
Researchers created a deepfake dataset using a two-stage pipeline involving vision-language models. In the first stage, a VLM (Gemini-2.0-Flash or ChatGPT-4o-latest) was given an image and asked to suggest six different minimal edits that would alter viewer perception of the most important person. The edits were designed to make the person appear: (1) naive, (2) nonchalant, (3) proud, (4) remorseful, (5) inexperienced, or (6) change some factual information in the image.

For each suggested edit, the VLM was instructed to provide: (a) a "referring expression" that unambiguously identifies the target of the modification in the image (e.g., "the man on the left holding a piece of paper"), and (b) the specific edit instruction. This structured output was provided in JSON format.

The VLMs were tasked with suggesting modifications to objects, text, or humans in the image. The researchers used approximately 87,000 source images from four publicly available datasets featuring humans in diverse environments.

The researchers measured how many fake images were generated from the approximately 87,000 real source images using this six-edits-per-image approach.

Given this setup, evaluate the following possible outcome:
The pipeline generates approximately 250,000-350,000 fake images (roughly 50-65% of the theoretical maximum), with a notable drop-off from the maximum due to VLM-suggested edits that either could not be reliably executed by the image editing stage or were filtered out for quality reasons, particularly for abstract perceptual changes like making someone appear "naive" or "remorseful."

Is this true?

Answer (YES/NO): NO